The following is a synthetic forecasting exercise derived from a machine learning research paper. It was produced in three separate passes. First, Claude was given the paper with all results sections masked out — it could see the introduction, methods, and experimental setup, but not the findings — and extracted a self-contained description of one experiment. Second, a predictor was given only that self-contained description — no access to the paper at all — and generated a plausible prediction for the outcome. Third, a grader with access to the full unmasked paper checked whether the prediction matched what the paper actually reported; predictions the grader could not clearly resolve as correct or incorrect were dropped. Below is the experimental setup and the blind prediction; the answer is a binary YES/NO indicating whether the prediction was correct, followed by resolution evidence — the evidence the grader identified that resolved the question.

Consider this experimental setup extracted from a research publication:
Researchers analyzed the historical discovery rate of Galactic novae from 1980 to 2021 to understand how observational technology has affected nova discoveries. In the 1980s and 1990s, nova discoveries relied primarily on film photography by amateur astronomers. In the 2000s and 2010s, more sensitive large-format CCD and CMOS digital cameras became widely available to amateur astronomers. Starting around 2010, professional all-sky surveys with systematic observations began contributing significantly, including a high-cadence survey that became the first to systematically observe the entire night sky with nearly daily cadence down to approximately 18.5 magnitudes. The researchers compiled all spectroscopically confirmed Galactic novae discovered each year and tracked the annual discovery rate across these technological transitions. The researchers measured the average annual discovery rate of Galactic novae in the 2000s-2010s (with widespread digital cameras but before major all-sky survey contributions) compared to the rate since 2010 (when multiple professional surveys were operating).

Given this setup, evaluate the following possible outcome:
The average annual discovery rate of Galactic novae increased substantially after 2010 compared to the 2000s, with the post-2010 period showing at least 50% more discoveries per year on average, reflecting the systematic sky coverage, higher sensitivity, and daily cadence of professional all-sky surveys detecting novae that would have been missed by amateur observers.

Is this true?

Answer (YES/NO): NO